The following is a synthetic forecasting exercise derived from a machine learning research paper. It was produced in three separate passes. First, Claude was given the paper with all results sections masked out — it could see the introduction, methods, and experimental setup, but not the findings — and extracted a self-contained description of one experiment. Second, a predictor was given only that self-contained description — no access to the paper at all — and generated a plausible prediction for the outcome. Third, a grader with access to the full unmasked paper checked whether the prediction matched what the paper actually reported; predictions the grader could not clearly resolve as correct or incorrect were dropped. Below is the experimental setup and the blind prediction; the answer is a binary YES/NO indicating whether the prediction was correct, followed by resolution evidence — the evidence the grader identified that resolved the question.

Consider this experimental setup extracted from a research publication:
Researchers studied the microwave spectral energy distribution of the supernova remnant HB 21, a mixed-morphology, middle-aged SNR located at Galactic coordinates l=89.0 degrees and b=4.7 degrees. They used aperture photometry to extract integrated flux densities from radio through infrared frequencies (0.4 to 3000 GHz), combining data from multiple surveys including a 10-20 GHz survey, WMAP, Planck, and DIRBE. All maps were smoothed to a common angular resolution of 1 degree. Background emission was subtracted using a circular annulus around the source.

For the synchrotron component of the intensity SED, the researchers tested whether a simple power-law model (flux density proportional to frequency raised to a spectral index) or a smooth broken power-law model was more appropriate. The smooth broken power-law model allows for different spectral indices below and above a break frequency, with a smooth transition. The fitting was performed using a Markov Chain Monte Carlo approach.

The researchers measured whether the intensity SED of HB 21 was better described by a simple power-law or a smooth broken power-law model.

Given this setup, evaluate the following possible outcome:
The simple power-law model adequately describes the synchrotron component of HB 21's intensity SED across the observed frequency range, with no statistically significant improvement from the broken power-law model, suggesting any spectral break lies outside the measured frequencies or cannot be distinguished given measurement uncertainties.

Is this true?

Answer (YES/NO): NO